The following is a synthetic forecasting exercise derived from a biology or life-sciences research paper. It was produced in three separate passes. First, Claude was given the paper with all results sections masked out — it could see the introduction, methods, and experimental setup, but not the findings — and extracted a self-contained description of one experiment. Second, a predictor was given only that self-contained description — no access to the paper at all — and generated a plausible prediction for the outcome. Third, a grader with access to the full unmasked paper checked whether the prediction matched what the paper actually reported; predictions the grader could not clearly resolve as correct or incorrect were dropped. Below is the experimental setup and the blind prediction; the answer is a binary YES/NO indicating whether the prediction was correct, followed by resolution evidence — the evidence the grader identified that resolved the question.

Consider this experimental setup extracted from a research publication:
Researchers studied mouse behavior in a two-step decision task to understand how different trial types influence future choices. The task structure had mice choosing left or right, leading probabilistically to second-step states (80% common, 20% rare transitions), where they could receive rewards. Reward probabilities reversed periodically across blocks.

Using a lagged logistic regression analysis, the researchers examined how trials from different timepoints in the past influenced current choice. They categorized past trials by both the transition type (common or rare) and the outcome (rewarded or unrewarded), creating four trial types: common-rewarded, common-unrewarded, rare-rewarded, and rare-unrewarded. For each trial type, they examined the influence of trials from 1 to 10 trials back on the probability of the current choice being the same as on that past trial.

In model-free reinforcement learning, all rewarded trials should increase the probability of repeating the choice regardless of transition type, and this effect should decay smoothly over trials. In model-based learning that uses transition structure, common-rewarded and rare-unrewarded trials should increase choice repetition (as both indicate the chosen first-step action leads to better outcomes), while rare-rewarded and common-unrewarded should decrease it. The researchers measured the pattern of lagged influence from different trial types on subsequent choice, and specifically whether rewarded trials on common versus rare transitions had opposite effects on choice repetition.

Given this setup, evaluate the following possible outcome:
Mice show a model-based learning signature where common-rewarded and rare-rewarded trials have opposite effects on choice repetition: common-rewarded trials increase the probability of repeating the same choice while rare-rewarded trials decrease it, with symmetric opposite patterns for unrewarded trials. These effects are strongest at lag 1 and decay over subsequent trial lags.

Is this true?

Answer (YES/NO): NO